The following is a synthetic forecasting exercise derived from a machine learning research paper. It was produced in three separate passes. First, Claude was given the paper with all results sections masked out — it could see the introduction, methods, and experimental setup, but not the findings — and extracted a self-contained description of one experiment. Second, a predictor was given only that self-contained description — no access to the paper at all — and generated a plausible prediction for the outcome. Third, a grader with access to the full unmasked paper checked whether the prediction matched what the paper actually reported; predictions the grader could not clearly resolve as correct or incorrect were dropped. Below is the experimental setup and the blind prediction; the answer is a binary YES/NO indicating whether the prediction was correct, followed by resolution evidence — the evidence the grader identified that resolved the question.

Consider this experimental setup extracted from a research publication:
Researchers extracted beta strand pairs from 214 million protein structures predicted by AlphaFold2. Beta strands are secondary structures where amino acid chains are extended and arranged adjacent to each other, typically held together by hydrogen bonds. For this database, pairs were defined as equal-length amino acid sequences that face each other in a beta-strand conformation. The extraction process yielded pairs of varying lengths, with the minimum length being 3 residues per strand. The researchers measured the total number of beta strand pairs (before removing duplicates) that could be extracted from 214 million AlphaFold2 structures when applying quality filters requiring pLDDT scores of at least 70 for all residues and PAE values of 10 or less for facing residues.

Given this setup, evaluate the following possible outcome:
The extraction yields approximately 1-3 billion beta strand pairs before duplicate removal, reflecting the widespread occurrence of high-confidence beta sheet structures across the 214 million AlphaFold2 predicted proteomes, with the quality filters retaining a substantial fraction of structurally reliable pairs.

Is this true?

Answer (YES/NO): YES